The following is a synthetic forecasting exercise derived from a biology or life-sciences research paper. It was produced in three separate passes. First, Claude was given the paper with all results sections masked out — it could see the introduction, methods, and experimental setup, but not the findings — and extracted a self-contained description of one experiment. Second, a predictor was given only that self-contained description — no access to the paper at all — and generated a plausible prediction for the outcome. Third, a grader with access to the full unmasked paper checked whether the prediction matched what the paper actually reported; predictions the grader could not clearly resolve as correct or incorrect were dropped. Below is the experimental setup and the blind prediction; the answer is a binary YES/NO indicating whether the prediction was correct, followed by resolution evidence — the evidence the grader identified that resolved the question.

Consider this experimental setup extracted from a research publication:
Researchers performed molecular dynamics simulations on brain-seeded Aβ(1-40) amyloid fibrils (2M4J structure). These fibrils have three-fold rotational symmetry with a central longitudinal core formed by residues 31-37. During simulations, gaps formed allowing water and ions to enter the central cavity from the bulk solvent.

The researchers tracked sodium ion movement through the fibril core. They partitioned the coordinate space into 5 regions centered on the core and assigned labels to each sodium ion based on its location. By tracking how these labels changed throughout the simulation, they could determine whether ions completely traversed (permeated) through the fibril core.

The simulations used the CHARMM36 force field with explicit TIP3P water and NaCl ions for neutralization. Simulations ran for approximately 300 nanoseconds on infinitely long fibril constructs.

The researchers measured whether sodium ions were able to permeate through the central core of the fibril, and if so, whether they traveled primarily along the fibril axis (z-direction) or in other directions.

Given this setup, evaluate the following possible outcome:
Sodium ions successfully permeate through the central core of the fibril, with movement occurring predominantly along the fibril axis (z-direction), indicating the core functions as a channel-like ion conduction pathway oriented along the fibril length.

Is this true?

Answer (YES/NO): YES